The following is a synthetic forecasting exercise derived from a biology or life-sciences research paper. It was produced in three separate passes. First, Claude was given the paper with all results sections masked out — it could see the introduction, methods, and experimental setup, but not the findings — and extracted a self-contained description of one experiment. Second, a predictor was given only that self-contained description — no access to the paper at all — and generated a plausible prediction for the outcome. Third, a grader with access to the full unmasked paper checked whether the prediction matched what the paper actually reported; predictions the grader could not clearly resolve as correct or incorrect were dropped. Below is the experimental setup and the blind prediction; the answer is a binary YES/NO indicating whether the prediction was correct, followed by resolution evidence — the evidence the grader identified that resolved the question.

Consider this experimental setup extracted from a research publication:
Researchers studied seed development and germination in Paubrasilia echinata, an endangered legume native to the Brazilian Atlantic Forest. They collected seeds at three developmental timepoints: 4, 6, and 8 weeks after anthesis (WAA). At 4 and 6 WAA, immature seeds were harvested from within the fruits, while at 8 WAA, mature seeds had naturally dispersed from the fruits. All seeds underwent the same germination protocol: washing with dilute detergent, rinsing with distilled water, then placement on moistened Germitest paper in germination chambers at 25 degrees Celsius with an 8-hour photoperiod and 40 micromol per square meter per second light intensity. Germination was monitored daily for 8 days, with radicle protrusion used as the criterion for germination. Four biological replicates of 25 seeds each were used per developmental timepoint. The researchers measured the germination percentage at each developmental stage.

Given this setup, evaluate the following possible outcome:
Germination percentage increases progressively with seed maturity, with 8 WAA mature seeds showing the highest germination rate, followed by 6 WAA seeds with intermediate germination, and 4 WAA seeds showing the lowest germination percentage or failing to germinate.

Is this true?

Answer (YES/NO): YES